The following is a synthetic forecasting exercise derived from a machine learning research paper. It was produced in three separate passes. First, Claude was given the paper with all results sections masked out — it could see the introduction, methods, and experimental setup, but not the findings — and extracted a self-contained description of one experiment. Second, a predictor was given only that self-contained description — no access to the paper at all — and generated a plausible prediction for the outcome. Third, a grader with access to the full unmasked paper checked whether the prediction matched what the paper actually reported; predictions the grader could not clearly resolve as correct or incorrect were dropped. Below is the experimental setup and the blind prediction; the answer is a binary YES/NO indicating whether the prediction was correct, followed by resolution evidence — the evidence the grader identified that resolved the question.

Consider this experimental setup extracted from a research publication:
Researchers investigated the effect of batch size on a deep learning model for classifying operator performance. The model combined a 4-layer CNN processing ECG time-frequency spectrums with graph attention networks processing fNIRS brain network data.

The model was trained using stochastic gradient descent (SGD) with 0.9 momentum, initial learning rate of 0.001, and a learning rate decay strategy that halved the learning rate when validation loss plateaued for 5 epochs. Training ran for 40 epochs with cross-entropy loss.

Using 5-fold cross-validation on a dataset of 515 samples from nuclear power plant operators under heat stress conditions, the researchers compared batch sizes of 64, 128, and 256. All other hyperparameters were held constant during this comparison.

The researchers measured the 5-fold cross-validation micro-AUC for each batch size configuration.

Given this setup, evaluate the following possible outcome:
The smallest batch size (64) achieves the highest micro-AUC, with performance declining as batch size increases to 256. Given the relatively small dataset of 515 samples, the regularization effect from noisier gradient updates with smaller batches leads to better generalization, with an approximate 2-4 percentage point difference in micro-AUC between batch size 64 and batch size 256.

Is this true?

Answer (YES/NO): NO